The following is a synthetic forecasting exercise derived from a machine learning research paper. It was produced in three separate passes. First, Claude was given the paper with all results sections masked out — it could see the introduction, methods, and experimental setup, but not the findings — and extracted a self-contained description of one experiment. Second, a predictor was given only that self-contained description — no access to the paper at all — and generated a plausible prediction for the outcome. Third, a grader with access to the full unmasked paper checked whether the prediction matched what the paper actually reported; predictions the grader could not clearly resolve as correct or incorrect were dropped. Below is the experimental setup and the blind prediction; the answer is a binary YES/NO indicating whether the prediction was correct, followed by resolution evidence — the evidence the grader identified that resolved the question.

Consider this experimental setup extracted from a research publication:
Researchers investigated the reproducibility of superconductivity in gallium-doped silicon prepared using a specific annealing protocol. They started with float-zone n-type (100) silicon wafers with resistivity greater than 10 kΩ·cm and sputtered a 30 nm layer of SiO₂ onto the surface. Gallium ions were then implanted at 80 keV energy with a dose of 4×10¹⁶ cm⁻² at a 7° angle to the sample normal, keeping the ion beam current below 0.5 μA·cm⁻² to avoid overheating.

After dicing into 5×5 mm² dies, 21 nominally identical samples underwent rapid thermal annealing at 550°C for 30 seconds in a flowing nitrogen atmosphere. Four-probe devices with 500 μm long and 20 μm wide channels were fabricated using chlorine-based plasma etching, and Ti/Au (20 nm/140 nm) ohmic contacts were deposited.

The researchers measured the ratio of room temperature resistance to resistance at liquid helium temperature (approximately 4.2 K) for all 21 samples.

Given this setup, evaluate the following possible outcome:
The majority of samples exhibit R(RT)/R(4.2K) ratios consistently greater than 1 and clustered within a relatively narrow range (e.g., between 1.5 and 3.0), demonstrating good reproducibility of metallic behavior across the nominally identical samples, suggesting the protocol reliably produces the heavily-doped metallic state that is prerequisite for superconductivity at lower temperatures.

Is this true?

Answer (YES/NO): NO